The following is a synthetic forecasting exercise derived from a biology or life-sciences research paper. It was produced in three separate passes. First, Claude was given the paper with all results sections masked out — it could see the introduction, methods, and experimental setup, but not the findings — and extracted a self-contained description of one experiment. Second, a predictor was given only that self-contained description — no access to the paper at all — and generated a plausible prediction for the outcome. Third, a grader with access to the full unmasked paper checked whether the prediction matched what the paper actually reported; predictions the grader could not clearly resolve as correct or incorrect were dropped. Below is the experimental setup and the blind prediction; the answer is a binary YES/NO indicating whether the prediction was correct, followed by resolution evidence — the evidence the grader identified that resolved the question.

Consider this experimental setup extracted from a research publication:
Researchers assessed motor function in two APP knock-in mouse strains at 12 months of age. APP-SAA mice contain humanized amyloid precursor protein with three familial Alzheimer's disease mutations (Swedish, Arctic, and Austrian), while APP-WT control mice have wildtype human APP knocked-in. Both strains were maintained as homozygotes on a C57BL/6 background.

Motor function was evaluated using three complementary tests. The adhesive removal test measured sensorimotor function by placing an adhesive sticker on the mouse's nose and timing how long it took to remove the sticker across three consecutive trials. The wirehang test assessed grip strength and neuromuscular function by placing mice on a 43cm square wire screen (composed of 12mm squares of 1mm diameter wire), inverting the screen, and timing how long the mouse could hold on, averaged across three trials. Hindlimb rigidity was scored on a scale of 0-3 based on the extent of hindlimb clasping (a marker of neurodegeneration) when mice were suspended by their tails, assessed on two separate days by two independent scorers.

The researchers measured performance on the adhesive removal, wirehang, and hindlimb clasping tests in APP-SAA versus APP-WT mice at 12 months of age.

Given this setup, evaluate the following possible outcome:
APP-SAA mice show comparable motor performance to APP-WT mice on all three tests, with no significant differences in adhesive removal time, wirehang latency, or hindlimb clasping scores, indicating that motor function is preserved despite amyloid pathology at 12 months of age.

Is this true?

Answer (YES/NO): YES